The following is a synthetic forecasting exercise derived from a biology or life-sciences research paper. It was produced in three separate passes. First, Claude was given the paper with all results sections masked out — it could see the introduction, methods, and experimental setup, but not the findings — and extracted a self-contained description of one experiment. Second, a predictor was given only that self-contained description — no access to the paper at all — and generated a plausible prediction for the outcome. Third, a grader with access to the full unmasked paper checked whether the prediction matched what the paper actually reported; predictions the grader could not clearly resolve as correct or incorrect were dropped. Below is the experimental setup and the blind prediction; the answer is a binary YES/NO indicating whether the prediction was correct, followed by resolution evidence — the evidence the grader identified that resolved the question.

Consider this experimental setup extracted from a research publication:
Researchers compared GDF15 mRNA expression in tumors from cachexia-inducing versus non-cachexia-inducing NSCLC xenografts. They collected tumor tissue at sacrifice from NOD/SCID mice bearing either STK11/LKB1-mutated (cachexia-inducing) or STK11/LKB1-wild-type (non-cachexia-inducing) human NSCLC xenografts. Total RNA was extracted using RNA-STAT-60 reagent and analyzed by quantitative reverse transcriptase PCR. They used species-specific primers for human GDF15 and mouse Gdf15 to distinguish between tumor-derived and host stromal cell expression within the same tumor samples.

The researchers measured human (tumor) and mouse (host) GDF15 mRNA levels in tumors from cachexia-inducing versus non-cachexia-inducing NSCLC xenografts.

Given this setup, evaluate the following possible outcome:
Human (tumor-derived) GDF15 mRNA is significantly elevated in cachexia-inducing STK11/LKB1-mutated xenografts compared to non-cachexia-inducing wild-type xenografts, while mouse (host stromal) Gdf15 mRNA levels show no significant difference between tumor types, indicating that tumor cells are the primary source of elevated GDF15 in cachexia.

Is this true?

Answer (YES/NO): YES